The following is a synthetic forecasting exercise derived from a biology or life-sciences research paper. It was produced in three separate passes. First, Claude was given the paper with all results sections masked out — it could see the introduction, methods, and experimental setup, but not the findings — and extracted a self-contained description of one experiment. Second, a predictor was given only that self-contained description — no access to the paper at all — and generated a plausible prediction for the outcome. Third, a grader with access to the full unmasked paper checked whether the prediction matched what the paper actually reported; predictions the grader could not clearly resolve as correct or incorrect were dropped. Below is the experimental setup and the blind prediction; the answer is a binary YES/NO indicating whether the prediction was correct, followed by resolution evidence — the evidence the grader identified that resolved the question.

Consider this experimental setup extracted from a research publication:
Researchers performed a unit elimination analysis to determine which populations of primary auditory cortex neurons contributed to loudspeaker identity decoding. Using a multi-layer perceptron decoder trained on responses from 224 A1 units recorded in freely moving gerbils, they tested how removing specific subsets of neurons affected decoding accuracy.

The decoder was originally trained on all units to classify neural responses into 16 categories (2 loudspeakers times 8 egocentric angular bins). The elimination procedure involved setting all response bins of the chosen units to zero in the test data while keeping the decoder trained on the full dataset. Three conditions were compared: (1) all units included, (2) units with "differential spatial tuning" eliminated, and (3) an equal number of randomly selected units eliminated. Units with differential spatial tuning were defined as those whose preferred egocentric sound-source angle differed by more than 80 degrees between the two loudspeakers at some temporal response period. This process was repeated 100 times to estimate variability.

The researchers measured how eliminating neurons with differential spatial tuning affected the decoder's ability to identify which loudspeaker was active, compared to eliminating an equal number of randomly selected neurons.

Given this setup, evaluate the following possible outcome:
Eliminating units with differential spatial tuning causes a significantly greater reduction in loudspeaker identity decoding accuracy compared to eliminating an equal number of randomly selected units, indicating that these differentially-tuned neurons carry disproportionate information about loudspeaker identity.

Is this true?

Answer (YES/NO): NO